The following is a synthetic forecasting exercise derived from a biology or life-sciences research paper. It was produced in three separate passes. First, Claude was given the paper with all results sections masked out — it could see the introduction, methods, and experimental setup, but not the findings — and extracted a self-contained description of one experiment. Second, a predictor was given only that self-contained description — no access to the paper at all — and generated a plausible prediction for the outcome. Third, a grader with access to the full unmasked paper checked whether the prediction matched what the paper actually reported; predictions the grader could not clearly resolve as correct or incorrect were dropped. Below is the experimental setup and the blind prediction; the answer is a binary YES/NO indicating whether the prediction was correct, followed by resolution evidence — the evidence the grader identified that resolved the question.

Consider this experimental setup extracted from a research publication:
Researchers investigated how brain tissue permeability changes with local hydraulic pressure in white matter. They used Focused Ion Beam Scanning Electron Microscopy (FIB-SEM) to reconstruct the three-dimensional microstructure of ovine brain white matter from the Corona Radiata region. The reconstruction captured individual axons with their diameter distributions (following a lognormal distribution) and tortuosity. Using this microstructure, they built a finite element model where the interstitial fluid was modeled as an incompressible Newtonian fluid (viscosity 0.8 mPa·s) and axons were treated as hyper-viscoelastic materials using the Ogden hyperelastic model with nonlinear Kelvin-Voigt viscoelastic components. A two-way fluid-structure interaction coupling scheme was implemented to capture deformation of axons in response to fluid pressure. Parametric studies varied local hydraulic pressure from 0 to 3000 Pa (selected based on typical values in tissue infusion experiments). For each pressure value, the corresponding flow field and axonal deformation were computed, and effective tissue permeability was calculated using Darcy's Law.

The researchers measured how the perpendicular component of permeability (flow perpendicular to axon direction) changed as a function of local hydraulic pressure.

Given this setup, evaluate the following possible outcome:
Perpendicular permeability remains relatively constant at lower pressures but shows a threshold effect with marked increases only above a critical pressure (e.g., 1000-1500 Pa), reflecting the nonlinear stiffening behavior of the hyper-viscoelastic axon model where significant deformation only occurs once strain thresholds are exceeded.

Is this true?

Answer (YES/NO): NO